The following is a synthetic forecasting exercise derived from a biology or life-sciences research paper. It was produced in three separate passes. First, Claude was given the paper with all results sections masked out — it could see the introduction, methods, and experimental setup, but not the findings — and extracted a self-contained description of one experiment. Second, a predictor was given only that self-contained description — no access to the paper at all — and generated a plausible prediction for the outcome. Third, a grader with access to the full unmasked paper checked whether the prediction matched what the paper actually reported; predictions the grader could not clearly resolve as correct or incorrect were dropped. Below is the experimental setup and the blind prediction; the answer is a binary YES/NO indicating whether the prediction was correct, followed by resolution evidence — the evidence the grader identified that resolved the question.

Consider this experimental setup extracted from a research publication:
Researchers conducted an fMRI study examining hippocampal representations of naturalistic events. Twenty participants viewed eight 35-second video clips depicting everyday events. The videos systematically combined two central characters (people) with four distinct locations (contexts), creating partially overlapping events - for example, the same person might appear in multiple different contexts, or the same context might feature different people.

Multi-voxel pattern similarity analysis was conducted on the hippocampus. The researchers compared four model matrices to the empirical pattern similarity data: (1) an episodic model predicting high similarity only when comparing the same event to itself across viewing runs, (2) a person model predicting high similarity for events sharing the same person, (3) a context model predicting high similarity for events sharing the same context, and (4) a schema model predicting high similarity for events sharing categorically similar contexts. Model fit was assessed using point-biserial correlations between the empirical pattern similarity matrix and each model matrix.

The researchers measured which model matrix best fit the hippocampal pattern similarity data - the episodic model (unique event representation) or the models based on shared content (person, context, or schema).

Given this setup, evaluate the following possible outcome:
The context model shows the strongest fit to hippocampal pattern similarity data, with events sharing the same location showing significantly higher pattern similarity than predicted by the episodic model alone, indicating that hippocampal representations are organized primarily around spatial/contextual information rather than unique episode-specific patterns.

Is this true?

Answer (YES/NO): NO